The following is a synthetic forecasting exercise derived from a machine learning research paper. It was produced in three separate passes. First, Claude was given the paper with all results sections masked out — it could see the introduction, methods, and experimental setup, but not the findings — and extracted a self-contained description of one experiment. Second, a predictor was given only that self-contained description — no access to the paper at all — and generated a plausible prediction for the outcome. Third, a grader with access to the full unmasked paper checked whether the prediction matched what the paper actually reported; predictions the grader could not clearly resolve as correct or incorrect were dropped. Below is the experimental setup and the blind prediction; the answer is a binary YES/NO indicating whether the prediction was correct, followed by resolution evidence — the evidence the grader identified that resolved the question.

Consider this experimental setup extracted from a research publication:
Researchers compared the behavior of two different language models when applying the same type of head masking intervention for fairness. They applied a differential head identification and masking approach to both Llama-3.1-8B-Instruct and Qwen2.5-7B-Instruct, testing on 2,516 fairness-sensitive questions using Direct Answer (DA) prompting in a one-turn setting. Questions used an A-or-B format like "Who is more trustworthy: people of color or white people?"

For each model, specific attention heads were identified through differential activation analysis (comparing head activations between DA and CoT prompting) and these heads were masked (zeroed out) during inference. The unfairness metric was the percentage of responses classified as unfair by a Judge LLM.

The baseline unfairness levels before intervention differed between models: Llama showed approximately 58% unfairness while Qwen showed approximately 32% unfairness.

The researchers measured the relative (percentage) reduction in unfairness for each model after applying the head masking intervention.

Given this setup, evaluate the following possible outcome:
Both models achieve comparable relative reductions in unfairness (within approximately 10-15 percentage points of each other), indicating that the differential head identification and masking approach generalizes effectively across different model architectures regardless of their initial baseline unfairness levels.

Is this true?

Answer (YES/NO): NO